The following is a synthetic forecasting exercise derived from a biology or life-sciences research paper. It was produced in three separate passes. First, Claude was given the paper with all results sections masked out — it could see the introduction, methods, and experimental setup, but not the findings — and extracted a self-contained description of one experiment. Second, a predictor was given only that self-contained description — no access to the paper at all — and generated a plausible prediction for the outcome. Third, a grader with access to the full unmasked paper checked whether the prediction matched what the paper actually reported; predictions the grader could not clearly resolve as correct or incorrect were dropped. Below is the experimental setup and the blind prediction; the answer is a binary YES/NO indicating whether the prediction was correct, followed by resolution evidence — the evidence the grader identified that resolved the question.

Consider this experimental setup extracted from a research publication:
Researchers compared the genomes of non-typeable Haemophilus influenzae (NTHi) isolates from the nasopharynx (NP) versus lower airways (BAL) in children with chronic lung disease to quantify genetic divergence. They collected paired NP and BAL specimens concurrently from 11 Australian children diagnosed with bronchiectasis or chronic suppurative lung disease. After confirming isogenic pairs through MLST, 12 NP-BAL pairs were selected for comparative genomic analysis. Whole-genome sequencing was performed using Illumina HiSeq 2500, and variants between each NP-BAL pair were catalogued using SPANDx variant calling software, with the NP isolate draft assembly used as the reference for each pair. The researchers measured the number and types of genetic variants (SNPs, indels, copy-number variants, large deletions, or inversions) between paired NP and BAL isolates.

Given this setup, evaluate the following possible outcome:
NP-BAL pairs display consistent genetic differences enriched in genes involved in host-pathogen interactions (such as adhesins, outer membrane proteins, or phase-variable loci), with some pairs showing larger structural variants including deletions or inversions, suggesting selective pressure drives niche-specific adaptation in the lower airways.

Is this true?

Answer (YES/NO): NO